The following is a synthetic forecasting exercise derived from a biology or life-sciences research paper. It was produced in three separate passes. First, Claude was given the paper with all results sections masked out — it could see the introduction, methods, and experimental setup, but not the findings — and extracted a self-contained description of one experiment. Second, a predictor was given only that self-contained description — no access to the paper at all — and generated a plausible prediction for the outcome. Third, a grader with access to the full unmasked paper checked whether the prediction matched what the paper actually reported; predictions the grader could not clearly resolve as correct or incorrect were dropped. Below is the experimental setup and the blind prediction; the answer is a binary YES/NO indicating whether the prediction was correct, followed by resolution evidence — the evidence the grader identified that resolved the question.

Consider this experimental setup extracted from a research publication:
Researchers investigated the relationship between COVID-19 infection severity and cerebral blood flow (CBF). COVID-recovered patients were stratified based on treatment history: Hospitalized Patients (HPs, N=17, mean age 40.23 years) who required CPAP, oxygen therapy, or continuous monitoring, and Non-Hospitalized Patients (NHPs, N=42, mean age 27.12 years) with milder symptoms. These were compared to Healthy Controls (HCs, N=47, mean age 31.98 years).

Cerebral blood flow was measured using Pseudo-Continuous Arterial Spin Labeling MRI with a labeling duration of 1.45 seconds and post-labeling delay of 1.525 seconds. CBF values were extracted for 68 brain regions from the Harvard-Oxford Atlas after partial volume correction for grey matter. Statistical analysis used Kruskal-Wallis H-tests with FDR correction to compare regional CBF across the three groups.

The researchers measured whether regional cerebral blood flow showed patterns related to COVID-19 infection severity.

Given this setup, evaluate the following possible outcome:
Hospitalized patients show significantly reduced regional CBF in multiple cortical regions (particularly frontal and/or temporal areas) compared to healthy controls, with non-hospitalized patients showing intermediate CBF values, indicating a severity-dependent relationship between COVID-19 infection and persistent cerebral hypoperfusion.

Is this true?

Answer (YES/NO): NO